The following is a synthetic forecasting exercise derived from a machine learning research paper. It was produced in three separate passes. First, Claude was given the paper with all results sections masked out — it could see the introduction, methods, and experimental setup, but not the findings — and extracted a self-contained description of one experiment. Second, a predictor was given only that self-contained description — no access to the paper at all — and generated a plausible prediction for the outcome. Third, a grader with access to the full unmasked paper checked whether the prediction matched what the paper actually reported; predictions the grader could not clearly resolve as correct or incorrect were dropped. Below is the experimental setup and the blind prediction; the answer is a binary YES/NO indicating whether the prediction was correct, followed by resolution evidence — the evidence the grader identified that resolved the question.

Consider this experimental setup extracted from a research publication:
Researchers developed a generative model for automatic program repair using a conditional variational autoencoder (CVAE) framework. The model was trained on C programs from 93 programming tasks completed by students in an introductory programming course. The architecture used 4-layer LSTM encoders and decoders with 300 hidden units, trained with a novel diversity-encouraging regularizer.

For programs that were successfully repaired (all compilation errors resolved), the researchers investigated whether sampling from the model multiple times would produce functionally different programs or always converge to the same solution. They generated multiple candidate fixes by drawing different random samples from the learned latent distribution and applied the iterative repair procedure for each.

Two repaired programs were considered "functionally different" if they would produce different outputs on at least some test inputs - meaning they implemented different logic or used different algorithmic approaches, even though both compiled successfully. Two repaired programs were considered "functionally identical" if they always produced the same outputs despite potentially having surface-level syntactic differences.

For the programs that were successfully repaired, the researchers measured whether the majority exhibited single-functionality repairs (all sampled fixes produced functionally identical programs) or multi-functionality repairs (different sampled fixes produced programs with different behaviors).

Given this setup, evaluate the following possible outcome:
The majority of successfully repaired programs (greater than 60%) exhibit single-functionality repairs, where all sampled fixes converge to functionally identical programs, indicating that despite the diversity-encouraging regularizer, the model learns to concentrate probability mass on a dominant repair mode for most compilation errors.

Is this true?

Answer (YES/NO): NO